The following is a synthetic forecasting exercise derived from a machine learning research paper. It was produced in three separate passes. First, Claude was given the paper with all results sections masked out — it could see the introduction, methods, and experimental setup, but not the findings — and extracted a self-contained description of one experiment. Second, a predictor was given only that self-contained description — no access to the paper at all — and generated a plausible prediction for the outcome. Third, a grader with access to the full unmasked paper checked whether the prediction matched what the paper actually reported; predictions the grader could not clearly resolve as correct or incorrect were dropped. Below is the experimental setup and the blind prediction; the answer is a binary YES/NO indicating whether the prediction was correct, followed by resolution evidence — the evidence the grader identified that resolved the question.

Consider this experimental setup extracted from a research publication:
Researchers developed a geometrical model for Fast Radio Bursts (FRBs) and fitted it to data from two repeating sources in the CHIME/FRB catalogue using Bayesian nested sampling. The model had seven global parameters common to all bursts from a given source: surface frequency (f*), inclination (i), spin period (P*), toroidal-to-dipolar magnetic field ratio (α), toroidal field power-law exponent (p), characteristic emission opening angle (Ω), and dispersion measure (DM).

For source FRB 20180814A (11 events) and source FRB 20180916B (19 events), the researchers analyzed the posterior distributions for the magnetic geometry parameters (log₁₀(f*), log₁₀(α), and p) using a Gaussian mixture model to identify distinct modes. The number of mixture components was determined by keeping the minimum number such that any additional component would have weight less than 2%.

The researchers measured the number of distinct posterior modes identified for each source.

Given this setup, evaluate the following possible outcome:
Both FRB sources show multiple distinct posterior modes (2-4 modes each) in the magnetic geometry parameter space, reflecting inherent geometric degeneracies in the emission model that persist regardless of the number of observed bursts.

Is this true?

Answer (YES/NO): NO